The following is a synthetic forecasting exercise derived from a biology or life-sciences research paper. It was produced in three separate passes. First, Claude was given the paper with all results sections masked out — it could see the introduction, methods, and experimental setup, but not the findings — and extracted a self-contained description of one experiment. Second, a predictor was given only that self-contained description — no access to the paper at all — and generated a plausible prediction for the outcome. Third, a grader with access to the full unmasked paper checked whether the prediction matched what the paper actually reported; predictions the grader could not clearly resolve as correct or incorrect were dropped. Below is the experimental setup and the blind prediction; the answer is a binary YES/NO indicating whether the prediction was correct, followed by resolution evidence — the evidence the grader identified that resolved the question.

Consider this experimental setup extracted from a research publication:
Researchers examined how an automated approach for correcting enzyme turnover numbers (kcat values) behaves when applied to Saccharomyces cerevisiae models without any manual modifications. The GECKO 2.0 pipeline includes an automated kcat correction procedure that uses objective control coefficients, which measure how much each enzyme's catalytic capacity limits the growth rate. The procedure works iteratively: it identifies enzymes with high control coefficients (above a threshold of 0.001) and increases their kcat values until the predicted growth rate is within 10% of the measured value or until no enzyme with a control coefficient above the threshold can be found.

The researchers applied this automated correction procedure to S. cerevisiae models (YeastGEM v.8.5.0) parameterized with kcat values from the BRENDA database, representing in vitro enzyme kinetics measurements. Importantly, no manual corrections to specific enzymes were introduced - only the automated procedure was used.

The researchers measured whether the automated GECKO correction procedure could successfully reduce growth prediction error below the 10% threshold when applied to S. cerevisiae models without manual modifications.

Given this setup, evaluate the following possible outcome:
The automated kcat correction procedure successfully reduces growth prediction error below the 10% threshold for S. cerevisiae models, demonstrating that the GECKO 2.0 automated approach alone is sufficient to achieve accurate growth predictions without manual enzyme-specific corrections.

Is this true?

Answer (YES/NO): NO